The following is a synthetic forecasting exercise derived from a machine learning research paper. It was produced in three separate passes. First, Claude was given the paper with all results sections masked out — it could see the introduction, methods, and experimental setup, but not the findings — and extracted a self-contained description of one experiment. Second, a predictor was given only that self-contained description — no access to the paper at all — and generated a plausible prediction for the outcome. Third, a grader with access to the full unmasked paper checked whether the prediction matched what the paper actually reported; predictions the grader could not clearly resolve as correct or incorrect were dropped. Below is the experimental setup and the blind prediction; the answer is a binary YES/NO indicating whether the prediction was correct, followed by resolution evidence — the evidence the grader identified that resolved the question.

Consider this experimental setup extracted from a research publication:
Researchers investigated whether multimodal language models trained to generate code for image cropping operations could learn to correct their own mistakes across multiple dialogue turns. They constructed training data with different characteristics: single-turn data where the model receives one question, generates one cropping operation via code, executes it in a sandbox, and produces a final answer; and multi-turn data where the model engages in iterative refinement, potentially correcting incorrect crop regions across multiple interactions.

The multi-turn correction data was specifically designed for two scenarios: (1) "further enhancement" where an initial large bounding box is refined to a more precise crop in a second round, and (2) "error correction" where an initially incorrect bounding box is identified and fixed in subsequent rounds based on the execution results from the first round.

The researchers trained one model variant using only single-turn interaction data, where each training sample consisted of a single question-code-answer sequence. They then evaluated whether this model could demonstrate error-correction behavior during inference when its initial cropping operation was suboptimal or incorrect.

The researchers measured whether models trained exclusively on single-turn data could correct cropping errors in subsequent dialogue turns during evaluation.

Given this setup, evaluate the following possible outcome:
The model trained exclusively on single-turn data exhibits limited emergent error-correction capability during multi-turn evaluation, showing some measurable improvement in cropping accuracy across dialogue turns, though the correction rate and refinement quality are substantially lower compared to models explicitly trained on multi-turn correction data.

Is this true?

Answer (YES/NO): NO